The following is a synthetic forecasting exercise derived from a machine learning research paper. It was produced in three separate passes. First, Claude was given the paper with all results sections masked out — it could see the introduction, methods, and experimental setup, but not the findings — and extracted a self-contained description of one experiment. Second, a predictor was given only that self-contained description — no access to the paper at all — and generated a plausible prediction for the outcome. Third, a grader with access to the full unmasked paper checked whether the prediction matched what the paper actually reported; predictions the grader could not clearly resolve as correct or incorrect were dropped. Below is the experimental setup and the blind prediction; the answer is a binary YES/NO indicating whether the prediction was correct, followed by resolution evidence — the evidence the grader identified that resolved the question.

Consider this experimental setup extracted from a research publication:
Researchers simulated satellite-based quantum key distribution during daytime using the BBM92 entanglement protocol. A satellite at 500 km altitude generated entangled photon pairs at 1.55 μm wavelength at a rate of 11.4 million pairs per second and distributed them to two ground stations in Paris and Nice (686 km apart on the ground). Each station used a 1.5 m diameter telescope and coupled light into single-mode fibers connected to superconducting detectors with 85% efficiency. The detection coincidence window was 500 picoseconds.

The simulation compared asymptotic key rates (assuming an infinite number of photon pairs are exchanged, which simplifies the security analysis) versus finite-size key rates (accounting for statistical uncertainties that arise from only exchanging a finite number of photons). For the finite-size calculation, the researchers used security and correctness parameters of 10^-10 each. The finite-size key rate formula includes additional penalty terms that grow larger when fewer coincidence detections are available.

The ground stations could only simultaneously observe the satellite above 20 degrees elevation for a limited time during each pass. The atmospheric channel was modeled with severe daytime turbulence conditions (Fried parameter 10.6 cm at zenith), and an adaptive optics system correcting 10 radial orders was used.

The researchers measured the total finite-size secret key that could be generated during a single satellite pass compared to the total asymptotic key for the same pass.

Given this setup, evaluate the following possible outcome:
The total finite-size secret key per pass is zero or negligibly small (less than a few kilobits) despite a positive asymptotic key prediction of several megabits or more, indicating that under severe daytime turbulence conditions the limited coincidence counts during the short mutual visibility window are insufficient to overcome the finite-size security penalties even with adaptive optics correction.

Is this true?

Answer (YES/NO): NO